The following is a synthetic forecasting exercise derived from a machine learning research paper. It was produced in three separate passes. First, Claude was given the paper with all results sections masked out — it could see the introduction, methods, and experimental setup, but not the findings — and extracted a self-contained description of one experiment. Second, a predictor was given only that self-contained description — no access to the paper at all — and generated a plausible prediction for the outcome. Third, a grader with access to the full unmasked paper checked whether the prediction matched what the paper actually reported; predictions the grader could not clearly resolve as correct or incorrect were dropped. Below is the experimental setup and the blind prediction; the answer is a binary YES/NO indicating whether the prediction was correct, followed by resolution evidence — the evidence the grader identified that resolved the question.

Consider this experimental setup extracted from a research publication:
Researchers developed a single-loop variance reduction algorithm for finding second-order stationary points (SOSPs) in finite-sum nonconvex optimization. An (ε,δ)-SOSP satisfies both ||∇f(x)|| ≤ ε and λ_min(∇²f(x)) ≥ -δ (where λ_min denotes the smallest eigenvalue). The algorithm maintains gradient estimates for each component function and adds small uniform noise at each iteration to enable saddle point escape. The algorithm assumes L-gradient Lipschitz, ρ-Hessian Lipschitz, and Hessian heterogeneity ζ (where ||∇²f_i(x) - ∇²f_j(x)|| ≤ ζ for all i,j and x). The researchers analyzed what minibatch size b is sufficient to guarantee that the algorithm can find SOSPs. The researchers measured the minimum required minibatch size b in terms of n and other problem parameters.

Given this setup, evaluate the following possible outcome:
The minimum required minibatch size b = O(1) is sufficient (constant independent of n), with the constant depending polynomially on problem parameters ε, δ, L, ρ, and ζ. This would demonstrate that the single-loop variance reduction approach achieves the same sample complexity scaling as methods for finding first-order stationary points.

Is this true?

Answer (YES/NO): NO